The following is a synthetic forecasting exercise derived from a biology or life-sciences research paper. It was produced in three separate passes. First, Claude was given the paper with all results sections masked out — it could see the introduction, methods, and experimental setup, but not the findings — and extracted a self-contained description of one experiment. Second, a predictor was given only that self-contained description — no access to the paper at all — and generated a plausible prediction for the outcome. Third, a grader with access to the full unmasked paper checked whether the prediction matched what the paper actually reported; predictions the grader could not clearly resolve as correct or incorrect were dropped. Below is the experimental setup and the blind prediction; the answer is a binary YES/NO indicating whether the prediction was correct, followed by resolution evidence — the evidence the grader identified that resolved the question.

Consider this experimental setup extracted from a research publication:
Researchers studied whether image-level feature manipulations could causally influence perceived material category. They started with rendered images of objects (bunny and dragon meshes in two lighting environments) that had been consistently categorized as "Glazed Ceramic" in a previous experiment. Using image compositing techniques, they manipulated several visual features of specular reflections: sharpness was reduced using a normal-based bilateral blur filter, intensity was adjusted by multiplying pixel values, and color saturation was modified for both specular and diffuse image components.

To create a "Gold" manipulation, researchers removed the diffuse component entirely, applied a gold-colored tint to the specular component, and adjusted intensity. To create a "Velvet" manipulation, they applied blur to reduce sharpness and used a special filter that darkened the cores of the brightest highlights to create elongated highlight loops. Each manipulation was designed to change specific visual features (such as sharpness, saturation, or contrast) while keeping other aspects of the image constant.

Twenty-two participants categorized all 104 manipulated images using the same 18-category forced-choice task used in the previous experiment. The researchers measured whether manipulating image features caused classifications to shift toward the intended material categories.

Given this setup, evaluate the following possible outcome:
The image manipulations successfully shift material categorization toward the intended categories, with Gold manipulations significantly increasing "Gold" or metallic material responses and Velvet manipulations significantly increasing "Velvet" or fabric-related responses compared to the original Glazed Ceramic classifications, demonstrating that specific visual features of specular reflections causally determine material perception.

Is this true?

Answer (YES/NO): NO